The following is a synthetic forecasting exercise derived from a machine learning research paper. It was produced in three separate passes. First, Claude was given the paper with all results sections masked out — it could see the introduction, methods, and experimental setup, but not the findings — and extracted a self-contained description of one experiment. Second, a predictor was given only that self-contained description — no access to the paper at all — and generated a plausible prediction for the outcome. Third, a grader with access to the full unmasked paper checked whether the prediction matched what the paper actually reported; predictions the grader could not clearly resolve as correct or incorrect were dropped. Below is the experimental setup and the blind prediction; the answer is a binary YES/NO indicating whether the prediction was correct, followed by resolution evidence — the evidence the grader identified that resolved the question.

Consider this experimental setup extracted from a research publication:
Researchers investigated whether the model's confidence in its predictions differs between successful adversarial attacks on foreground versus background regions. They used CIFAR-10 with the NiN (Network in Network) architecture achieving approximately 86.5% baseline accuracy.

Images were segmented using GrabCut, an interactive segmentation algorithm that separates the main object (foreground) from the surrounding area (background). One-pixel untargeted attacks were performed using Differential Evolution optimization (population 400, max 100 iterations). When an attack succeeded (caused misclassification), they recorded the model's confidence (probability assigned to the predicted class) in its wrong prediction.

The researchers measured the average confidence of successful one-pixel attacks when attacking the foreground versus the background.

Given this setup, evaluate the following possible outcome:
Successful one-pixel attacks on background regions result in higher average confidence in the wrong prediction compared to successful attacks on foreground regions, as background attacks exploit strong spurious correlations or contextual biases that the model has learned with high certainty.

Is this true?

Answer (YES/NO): NO